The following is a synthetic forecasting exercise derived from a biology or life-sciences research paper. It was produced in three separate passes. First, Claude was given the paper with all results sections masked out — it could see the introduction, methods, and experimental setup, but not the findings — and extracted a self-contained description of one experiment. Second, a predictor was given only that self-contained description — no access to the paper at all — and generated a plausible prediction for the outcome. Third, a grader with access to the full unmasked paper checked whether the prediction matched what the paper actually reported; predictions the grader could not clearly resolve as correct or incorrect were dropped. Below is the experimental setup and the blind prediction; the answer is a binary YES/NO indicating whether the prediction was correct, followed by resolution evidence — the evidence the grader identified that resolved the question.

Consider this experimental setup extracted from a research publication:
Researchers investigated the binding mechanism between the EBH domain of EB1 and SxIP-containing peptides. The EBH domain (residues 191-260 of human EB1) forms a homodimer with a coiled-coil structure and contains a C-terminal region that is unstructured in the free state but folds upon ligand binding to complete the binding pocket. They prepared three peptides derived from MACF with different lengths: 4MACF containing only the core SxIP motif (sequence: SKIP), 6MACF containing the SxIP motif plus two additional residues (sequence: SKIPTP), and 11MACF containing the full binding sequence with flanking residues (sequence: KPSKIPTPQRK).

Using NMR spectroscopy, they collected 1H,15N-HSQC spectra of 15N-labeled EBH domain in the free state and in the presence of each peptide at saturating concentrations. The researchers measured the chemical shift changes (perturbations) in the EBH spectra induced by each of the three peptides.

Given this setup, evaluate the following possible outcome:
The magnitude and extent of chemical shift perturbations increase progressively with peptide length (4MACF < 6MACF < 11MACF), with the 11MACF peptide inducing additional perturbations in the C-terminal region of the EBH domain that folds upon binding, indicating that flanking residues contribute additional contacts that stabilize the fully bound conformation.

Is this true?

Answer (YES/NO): YES